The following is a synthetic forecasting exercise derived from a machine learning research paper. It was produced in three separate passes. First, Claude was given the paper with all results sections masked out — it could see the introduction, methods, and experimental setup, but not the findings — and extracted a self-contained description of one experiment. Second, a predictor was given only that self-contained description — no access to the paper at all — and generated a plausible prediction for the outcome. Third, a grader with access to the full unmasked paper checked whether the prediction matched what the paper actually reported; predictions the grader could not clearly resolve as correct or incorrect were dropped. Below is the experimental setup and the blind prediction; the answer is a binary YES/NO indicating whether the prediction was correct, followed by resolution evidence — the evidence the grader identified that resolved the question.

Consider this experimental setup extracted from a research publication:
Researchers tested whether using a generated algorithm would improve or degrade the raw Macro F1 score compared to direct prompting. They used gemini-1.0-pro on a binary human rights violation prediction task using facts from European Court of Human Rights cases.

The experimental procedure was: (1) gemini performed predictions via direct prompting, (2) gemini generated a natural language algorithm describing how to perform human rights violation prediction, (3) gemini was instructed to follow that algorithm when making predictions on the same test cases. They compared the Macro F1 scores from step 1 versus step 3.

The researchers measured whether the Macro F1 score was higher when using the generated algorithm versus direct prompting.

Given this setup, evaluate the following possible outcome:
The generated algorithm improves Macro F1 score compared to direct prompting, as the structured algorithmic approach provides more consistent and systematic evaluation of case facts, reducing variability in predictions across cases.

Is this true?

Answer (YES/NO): NO